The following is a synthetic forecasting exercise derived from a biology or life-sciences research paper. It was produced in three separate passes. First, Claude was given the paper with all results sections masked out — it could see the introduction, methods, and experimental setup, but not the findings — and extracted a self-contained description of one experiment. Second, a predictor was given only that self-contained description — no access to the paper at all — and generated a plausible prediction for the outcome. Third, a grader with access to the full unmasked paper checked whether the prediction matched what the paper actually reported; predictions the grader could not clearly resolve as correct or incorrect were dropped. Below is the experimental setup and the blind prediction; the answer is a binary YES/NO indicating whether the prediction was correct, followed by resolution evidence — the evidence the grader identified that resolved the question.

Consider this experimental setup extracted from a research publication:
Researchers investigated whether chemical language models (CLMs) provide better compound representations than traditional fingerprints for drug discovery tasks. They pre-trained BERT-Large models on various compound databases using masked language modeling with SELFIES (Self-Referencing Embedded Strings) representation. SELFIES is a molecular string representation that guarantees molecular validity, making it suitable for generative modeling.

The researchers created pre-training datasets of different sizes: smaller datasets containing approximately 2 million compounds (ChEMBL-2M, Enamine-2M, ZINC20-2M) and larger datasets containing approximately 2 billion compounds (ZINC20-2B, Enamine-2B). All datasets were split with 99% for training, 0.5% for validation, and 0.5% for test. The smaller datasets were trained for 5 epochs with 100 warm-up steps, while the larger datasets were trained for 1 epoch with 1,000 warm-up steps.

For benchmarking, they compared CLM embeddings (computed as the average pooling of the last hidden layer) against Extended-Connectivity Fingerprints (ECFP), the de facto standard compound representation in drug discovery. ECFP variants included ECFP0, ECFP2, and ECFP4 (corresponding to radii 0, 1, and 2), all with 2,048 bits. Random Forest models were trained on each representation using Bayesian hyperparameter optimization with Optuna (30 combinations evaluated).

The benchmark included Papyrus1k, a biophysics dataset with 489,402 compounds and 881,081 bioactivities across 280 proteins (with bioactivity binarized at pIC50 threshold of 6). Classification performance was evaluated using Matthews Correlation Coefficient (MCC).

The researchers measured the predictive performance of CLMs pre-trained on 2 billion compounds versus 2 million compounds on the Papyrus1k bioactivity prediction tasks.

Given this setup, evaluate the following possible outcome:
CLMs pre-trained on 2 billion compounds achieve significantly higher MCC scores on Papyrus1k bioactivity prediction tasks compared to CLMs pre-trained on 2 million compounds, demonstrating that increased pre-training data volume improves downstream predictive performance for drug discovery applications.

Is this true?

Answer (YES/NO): NO